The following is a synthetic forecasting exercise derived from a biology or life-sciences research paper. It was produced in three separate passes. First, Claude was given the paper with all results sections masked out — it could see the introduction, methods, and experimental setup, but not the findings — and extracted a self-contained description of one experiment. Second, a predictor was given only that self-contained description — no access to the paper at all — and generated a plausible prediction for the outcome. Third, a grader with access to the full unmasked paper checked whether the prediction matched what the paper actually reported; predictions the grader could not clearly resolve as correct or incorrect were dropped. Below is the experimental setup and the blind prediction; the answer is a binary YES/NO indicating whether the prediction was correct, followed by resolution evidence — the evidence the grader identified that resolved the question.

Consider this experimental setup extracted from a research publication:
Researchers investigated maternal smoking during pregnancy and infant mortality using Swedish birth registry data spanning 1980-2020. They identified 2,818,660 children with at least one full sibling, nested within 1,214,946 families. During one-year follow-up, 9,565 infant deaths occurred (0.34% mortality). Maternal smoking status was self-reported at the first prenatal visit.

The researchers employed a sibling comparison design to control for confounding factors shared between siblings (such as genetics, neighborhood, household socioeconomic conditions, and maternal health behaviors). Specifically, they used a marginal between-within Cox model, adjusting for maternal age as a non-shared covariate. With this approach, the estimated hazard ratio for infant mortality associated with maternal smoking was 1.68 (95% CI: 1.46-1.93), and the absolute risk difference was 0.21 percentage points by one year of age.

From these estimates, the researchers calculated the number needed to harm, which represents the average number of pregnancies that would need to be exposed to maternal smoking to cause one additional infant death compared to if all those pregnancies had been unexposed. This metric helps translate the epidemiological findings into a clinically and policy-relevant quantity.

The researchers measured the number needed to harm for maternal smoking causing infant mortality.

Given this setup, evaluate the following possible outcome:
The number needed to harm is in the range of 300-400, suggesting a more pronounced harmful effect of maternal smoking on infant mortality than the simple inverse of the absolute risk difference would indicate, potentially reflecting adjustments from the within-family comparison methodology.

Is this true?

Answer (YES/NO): NO